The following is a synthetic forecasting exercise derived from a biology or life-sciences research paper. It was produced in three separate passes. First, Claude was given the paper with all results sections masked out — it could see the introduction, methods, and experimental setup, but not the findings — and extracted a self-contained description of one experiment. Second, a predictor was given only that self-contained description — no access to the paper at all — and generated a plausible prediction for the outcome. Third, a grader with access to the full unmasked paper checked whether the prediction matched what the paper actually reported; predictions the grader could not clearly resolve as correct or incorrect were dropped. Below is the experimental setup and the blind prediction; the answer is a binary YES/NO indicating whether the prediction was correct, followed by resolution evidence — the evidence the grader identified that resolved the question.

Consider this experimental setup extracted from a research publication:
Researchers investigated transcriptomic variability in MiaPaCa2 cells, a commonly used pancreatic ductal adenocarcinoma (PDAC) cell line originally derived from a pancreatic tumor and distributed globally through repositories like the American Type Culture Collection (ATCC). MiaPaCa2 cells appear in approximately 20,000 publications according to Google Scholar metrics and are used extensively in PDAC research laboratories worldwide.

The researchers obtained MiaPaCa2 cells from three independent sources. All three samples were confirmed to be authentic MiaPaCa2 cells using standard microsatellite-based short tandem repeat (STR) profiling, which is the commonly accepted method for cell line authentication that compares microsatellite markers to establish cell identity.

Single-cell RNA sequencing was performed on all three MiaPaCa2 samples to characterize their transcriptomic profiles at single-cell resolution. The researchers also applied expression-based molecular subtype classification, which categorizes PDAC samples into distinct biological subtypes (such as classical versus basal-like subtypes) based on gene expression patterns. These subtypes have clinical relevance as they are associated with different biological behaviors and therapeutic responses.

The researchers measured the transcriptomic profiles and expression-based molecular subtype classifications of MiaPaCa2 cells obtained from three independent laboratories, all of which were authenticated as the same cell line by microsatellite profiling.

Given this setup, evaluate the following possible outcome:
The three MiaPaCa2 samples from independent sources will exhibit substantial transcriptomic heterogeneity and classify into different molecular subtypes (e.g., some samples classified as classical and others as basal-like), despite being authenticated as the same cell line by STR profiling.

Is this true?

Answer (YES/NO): YES